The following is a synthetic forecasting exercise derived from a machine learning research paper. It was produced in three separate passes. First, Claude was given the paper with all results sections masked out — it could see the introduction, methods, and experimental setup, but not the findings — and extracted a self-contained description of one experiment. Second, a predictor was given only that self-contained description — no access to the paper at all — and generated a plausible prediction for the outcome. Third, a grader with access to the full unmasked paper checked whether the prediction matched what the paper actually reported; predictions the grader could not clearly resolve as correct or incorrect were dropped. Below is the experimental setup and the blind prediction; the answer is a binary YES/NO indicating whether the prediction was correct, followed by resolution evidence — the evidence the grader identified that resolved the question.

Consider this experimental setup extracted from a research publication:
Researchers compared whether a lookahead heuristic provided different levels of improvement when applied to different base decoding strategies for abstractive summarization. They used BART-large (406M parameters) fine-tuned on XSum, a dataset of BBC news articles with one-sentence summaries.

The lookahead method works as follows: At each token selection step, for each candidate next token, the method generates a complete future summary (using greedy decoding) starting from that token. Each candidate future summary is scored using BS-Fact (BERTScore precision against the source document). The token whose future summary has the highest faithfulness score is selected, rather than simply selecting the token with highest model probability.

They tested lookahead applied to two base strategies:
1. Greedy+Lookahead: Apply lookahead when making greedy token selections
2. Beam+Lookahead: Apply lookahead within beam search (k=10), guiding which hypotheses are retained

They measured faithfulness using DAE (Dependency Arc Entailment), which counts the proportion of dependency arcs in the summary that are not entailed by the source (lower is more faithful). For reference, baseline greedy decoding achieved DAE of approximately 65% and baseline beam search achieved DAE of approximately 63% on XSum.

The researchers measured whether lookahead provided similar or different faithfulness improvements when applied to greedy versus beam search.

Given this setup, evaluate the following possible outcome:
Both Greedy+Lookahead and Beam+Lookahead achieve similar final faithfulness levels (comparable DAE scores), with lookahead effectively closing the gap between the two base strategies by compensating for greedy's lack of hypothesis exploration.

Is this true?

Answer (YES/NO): NO